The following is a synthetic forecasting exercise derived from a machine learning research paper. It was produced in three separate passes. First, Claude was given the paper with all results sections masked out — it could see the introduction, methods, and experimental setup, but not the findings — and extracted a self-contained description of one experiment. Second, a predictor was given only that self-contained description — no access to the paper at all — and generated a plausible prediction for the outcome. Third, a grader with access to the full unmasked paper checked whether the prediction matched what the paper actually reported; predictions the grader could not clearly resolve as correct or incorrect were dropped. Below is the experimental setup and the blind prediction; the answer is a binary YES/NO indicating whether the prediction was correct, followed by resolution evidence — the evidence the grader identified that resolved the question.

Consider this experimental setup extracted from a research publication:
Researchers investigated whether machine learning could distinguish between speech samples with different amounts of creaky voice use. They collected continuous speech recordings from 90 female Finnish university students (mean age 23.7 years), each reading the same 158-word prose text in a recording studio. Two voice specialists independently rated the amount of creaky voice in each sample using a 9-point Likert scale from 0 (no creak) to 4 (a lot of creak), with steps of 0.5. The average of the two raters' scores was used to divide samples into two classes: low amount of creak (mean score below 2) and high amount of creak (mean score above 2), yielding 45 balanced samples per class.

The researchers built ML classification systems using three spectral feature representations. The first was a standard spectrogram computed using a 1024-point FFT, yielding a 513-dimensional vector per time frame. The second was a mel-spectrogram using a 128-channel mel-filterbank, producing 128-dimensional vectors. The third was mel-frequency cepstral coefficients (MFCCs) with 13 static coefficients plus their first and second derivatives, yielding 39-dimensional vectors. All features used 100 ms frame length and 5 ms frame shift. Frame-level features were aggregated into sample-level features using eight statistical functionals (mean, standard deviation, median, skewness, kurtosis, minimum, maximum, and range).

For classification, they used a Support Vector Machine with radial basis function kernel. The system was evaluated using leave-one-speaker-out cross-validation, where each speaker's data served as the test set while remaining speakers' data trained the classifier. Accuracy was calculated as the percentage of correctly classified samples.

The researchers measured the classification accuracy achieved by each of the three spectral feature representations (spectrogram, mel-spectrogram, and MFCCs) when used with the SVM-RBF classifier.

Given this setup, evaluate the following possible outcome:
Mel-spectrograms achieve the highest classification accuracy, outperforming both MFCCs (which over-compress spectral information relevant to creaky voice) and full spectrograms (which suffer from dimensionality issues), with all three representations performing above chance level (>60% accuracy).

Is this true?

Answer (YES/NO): NO